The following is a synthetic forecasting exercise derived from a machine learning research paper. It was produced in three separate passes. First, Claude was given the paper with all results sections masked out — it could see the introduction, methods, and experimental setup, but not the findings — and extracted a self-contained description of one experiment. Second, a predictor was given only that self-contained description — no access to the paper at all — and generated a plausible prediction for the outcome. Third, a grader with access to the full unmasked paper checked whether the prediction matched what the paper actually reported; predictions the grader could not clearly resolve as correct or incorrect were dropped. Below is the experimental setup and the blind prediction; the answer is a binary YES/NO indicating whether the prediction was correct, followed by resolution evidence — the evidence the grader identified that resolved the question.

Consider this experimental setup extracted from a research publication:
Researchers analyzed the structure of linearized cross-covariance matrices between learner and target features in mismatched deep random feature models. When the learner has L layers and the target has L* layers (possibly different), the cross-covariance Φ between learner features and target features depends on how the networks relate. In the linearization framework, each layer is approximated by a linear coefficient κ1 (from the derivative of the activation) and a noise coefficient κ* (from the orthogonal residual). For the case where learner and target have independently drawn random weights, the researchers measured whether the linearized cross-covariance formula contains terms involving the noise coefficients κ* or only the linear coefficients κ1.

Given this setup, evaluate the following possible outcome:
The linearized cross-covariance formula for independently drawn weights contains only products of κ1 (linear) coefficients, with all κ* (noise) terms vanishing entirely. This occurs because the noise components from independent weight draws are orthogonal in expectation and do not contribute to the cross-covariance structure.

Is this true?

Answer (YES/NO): YES